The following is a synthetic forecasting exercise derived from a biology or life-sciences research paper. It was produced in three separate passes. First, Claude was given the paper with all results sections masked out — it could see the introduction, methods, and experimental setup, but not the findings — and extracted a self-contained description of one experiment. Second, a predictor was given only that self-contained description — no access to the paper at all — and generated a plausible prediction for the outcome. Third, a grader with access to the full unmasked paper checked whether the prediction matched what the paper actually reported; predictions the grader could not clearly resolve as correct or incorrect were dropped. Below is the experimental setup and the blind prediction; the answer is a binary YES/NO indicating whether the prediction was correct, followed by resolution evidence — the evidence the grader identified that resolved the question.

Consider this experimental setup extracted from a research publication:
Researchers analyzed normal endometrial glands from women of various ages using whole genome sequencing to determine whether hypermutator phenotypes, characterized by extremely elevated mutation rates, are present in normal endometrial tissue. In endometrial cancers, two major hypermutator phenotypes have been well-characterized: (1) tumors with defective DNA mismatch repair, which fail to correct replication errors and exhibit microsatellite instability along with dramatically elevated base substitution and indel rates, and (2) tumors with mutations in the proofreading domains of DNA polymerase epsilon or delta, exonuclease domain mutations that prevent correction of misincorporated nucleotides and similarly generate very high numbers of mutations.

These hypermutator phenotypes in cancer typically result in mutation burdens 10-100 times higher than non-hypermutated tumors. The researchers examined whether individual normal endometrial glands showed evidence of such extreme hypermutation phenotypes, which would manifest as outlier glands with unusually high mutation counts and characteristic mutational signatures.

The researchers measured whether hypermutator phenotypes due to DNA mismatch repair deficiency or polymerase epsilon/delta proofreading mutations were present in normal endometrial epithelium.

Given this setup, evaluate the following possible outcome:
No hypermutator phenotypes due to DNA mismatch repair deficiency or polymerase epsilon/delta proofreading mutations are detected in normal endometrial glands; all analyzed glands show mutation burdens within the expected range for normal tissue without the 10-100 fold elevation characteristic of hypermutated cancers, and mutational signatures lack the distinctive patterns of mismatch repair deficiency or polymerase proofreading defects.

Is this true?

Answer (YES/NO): YES